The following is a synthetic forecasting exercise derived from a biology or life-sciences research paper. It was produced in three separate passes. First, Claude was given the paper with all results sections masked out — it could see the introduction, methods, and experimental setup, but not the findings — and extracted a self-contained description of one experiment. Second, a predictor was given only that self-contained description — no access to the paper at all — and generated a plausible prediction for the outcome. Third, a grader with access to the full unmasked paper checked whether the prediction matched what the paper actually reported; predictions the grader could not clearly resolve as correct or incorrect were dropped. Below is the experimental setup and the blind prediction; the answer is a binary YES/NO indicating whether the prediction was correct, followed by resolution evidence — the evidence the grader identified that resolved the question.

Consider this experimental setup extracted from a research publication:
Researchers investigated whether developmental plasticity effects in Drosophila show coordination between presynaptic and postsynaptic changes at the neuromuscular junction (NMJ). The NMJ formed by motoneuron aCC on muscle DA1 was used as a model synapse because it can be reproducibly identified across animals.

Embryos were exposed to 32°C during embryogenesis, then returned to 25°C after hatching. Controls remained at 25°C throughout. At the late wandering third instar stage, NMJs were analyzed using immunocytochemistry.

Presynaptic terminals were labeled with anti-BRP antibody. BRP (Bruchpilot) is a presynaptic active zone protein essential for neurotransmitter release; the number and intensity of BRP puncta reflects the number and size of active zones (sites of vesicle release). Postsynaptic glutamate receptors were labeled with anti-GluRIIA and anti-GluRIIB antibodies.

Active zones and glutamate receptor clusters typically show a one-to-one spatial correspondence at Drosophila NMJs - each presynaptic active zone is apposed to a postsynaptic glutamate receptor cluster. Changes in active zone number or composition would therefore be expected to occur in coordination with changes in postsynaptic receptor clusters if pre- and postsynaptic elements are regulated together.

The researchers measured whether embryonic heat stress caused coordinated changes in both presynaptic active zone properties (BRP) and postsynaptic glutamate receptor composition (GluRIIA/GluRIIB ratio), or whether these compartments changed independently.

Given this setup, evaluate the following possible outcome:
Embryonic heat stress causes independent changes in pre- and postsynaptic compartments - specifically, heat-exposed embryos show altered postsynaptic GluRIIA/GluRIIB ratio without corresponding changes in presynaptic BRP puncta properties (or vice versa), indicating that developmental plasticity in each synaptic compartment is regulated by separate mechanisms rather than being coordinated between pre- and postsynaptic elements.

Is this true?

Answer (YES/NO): NO